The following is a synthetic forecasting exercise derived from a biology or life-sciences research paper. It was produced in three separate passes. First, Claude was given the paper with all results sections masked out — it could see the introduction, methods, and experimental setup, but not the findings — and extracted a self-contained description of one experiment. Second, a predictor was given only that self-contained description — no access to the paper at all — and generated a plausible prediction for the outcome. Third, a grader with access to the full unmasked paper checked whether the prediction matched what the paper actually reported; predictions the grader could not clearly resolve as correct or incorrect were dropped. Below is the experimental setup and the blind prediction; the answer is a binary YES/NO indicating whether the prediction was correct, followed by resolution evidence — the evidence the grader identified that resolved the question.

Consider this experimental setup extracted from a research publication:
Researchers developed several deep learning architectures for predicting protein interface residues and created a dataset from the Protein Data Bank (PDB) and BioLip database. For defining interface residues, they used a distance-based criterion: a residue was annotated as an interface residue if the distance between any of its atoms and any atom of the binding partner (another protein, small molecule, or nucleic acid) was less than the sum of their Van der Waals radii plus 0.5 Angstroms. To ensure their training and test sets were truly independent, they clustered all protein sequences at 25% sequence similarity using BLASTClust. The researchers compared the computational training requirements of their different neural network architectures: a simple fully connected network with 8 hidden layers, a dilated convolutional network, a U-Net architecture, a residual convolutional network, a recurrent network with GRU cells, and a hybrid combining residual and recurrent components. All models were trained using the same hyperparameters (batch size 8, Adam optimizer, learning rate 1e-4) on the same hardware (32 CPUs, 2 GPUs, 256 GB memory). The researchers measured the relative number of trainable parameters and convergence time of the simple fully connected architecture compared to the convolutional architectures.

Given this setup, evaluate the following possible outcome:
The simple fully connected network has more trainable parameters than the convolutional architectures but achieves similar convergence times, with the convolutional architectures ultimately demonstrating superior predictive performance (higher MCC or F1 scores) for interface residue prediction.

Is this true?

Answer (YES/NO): NO